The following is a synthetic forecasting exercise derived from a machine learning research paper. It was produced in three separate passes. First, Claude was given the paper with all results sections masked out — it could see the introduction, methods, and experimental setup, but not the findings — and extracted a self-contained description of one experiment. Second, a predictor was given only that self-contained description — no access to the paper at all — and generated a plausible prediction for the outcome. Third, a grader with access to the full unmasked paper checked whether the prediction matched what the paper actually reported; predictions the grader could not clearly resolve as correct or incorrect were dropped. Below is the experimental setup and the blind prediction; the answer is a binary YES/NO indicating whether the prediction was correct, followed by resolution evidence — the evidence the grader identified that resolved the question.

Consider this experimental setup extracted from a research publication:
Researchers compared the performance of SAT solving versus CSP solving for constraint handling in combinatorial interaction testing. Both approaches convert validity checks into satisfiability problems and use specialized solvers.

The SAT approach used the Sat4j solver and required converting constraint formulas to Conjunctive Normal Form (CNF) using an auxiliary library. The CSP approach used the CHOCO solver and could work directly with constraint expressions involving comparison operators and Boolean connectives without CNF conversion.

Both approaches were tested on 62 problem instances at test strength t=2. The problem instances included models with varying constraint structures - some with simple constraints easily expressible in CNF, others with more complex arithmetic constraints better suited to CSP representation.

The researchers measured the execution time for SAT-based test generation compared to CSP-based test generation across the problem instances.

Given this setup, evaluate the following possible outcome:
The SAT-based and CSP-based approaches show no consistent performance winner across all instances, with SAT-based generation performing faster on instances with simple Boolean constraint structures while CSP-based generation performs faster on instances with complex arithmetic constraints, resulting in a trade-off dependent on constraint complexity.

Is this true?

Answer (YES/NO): NO